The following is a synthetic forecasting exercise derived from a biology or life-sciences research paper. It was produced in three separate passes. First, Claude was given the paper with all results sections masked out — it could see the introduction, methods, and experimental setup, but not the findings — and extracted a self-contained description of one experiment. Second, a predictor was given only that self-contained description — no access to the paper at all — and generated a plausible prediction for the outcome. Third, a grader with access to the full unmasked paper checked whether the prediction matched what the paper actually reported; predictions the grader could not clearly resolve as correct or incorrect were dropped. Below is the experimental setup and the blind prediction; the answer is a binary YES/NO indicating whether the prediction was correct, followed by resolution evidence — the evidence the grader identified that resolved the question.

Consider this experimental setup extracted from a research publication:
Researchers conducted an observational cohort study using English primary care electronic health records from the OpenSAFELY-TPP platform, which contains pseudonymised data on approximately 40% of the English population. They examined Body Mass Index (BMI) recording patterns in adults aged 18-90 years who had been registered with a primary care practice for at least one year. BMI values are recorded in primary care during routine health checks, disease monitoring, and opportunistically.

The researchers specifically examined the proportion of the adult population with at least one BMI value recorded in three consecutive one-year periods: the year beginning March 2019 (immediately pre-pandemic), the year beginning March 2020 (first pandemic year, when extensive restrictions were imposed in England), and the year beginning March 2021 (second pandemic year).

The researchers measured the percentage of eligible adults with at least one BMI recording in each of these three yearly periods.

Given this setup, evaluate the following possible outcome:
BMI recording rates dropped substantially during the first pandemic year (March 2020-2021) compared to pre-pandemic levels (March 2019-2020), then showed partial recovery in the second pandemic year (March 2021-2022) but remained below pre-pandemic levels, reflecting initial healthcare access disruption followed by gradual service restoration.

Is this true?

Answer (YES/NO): YES